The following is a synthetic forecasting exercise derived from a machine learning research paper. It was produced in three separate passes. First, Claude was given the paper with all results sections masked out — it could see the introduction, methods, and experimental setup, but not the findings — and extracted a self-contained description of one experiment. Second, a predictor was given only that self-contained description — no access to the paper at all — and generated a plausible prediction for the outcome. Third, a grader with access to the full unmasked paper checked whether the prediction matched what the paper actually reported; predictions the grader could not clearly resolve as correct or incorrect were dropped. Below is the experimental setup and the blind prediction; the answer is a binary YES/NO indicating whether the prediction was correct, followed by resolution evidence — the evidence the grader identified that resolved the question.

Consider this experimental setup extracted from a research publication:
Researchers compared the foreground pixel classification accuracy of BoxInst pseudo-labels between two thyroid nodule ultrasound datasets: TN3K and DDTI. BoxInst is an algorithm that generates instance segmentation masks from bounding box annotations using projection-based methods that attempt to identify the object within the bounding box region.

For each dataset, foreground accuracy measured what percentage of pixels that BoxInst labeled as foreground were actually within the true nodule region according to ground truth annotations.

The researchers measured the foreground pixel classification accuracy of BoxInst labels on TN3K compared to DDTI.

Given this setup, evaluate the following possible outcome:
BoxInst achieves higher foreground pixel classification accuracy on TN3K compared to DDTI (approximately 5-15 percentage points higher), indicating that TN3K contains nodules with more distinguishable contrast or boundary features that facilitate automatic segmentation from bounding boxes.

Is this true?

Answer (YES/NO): NO